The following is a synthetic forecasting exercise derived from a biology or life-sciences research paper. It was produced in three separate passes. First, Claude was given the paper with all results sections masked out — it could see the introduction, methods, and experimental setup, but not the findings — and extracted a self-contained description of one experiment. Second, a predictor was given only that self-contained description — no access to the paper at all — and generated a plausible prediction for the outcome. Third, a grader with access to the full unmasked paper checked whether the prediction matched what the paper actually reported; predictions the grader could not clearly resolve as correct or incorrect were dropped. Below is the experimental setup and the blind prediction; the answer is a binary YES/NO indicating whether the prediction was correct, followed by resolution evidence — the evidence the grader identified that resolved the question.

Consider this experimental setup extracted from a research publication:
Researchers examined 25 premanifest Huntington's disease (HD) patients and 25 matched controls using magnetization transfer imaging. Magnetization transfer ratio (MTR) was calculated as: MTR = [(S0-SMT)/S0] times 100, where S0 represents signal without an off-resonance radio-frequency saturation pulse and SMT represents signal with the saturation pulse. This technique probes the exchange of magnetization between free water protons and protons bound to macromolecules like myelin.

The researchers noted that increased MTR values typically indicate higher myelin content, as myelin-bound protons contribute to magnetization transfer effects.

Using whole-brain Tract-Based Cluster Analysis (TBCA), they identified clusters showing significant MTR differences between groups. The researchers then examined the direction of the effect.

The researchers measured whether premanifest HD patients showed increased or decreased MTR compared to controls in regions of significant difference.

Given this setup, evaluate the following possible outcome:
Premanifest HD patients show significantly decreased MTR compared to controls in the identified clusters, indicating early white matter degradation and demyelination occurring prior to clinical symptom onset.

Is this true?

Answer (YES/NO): YES